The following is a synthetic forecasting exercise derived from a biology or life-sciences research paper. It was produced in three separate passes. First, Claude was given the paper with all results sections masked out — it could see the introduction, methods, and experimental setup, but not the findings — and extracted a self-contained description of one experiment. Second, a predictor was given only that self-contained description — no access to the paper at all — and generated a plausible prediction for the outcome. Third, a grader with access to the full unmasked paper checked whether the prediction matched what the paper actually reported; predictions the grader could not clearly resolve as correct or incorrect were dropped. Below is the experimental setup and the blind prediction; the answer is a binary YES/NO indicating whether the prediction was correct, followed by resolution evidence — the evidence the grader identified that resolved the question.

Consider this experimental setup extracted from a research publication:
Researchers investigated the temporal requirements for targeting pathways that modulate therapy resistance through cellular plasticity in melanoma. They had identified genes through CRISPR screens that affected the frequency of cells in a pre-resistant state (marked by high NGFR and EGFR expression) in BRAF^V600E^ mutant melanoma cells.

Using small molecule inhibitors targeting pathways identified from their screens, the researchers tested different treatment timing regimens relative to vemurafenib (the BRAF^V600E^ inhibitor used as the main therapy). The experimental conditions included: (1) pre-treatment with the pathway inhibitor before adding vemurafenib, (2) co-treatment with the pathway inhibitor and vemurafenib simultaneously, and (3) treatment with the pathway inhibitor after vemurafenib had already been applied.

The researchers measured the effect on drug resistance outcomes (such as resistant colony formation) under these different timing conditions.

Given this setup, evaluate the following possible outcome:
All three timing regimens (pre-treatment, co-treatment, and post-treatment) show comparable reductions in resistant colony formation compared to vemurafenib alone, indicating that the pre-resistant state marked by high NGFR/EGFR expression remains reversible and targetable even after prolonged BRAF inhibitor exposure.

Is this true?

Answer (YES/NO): NO